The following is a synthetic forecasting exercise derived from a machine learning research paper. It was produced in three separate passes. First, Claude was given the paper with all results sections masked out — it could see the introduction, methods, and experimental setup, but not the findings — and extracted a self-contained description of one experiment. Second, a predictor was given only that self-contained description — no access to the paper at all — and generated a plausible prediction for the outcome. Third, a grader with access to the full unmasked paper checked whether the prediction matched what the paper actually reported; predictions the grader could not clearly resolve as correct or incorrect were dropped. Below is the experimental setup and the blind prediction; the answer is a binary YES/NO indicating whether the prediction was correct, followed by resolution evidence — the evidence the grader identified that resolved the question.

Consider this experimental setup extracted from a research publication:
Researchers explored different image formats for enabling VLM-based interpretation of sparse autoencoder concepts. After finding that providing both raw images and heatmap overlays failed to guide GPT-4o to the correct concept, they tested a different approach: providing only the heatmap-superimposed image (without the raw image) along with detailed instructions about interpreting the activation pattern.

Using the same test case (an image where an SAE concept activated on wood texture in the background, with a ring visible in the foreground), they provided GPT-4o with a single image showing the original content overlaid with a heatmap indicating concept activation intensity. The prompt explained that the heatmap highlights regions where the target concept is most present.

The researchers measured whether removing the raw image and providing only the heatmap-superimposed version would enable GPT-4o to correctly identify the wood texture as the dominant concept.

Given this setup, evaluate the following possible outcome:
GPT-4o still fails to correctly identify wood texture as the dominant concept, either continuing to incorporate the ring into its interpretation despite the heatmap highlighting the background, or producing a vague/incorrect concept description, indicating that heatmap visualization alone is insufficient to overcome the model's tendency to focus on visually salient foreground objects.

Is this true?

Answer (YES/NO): YES